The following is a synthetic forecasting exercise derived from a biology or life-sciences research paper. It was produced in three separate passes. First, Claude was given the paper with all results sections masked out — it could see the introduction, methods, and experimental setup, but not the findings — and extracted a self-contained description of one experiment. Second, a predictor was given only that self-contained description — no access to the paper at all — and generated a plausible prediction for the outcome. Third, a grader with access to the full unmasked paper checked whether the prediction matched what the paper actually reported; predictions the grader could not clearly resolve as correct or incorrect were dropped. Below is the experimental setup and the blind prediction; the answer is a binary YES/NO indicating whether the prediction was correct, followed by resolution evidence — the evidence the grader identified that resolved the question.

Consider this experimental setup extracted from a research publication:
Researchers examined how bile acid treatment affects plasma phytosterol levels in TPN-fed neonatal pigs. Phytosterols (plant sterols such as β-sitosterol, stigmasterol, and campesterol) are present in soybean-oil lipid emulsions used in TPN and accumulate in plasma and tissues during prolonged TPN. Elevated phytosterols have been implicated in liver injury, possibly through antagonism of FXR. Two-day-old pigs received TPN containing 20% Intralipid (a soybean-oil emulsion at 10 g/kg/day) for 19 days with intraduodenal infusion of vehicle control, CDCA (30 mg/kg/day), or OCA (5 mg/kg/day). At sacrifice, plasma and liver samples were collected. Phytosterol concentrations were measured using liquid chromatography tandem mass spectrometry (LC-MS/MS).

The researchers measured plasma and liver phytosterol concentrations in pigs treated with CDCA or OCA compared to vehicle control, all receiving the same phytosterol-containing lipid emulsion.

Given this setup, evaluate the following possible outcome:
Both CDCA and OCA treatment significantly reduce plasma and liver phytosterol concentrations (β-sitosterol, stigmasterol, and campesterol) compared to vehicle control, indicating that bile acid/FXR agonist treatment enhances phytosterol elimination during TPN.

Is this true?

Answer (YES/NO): NO